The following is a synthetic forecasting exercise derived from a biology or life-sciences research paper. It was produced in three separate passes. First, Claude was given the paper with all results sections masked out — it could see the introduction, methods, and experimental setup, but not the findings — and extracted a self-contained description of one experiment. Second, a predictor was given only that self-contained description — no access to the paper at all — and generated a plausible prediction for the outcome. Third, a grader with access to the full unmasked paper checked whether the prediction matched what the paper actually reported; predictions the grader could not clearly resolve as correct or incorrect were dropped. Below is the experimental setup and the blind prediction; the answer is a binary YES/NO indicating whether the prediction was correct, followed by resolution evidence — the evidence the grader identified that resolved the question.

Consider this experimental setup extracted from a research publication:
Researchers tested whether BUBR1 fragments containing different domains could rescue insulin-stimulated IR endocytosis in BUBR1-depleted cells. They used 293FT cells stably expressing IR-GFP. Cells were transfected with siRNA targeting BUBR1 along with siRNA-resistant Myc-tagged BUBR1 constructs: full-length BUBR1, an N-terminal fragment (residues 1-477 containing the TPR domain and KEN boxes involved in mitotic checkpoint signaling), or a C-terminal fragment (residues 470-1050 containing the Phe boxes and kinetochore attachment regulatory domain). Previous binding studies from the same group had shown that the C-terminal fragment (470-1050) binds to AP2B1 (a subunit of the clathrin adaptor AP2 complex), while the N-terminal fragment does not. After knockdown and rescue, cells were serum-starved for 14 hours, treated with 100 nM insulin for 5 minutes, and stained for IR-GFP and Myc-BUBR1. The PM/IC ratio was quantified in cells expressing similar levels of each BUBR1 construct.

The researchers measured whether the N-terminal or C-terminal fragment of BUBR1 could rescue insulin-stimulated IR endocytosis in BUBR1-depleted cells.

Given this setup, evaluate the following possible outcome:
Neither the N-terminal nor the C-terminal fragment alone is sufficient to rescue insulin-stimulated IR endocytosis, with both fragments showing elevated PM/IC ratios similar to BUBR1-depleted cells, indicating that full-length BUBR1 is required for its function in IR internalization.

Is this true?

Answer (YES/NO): YES